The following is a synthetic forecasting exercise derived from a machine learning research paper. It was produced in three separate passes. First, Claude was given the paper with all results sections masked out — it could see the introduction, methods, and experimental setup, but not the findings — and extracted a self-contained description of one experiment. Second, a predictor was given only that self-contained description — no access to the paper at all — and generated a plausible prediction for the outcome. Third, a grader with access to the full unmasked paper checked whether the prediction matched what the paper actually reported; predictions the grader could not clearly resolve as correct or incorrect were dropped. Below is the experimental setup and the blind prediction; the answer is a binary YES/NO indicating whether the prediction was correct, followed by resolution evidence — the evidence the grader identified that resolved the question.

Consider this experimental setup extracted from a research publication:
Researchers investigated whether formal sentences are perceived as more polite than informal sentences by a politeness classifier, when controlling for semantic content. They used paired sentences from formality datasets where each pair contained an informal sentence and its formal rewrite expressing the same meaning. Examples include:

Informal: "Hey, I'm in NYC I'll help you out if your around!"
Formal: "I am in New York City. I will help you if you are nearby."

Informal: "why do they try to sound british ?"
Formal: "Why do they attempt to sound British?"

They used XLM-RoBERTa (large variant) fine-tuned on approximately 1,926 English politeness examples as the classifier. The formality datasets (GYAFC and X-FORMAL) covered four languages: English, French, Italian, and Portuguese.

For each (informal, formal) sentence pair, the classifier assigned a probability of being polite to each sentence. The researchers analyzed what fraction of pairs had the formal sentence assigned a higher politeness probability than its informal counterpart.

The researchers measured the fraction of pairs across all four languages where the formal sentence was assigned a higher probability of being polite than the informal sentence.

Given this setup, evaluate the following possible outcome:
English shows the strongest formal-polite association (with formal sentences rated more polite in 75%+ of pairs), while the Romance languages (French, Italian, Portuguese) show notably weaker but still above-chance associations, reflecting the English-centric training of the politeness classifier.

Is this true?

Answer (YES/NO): NO